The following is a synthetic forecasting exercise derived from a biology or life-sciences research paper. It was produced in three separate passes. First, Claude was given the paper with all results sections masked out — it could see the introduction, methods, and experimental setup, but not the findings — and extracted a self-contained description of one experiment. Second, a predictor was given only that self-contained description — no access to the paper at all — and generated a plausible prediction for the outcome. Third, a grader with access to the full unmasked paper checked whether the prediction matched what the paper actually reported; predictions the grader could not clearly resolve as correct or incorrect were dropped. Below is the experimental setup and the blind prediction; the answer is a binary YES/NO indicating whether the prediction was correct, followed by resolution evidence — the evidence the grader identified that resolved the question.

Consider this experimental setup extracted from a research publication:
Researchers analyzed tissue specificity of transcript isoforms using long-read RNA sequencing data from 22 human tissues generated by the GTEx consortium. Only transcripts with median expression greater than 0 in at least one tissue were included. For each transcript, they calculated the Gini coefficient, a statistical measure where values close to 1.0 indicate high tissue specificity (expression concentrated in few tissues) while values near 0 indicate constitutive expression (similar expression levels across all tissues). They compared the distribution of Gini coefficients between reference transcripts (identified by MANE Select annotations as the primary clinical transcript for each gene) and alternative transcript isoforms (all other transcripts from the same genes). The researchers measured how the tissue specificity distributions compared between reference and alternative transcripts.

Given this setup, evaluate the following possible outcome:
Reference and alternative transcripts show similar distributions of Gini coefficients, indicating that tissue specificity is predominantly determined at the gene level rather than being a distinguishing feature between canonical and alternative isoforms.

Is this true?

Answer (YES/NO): NO